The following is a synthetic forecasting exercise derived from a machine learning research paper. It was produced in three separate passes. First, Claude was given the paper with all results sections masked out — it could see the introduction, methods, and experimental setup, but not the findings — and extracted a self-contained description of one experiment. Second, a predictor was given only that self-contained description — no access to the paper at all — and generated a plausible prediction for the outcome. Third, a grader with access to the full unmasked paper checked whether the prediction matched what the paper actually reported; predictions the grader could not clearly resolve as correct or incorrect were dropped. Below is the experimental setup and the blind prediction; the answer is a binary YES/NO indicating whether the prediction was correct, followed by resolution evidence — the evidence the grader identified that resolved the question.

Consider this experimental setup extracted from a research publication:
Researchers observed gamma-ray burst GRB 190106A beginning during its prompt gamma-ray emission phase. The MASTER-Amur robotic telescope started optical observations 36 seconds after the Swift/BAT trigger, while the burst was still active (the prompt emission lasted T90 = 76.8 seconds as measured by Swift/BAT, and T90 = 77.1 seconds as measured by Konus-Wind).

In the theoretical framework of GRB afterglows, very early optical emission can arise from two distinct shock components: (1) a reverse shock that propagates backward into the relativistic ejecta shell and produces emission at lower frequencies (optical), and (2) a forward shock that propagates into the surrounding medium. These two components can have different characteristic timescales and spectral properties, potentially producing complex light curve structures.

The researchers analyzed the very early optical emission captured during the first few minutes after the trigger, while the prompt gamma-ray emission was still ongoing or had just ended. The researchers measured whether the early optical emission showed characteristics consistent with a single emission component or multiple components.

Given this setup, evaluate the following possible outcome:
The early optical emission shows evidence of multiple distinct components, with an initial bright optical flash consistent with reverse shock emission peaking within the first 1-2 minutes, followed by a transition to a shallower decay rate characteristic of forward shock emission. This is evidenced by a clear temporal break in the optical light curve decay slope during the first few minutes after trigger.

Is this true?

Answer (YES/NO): NO